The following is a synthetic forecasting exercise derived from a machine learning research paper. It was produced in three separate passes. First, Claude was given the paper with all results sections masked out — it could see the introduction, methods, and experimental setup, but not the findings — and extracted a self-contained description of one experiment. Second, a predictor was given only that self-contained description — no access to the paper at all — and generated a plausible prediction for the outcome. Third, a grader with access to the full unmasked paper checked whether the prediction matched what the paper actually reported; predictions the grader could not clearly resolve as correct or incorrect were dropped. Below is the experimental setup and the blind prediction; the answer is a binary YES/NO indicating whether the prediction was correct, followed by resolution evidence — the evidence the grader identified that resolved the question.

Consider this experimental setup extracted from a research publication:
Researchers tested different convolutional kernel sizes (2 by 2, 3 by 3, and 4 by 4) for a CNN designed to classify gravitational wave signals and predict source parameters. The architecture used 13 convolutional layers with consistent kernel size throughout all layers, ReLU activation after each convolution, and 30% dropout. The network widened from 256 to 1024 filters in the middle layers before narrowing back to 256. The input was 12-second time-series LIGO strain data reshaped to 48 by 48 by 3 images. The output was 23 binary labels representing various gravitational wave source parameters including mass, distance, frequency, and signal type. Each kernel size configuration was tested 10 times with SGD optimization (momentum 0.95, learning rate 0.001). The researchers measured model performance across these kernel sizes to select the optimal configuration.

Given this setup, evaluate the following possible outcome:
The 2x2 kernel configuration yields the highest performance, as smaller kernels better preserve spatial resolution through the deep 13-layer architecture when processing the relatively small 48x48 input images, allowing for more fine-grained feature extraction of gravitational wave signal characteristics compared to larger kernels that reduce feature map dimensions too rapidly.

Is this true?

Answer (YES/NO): NO